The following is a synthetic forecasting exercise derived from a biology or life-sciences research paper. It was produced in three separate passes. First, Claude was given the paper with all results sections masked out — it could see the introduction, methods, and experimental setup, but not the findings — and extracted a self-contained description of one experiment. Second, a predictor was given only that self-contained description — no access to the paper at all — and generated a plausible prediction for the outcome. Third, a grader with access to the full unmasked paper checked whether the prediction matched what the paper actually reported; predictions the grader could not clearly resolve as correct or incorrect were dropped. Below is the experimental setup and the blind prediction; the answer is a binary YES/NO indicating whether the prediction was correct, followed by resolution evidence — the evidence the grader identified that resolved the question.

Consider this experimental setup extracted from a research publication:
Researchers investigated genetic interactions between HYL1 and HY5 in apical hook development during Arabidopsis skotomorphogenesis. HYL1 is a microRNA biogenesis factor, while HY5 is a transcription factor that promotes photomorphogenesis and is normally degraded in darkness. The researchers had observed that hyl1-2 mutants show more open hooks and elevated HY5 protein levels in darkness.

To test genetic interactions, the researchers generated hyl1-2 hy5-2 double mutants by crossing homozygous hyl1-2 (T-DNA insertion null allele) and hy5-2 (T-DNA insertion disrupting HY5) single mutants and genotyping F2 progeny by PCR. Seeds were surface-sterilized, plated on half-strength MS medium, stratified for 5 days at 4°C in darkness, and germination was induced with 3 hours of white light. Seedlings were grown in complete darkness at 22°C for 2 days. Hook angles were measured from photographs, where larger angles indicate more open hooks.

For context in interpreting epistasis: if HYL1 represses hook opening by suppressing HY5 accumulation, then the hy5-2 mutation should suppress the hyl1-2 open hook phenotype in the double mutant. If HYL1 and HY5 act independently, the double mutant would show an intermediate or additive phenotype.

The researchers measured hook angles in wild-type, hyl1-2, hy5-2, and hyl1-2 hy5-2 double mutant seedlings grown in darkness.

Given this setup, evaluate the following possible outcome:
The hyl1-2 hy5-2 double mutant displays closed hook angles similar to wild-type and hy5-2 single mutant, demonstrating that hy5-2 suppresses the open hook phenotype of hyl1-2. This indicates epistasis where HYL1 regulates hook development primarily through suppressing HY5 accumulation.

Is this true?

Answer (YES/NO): NO